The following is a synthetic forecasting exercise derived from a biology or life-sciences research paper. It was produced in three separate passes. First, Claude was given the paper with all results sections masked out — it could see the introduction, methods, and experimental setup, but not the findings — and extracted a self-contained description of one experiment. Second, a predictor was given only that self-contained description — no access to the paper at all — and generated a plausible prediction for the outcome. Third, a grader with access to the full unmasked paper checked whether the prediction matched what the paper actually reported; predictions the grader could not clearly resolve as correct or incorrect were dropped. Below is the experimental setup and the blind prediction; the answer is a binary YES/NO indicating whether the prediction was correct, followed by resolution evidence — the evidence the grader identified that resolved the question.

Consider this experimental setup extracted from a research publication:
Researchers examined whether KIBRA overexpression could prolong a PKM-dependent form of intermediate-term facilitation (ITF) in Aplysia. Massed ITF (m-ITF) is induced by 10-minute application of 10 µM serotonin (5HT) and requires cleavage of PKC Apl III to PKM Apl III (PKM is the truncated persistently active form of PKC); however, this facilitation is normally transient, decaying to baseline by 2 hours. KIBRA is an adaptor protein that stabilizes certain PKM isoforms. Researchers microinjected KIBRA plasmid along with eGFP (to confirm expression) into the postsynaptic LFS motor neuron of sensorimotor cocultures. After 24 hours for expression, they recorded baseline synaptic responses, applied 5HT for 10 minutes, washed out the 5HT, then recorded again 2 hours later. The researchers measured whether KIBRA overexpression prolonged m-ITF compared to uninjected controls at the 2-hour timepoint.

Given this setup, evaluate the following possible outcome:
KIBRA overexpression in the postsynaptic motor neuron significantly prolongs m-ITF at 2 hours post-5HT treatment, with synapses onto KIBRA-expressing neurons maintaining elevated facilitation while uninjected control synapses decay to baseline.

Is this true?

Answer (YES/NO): NO